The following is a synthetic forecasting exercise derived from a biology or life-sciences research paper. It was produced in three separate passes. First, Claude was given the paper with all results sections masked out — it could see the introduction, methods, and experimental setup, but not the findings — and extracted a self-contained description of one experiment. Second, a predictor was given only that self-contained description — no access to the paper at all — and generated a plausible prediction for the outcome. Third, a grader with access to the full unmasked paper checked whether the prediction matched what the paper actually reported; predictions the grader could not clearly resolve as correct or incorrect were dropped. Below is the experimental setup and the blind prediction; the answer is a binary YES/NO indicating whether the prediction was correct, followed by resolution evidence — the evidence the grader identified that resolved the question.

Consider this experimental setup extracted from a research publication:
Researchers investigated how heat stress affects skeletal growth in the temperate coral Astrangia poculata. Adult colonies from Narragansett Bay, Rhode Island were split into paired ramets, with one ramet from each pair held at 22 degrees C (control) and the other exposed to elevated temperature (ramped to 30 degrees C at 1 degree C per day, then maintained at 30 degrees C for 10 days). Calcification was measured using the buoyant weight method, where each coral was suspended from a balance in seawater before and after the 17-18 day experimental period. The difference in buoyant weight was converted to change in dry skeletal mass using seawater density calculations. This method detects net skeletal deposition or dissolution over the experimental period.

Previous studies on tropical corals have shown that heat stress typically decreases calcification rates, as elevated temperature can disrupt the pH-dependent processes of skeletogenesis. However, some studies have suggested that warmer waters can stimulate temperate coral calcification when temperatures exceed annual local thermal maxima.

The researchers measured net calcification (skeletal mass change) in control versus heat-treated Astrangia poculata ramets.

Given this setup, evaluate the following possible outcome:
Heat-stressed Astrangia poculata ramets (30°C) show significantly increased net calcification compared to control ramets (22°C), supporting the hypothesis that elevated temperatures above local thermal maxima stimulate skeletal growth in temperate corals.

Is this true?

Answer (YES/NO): YES